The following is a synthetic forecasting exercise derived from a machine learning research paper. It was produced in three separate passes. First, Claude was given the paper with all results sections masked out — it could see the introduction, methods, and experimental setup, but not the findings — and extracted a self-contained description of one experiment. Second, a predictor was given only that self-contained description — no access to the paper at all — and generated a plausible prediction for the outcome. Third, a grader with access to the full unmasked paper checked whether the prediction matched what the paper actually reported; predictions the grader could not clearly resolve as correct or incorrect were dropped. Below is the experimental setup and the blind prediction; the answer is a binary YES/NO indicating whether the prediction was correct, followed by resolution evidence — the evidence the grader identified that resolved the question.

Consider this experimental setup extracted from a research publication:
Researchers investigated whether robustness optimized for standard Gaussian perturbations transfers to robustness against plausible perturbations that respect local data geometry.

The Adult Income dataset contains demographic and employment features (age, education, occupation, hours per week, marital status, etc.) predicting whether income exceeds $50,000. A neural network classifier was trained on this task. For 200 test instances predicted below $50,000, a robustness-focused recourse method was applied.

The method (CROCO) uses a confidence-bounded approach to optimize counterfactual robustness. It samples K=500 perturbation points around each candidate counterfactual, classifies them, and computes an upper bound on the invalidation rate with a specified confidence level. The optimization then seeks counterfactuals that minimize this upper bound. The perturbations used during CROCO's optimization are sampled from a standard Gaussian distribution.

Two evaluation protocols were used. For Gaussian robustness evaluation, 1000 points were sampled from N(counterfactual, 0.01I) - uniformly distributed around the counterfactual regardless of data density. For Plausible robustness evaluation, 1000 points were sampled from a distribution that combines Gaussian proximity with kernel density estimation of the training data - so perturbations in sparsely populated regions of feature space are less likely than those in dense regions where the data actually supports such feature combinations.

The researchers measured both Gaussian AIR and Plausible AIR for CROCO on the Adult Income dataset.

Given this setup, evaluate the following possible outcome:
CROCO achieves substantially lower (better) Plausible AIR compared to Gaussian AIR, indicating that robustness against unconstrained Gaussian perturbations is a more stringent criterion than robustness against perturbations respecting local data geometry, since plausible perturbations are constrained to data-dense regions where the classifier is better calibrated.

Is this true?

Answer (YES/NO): NO